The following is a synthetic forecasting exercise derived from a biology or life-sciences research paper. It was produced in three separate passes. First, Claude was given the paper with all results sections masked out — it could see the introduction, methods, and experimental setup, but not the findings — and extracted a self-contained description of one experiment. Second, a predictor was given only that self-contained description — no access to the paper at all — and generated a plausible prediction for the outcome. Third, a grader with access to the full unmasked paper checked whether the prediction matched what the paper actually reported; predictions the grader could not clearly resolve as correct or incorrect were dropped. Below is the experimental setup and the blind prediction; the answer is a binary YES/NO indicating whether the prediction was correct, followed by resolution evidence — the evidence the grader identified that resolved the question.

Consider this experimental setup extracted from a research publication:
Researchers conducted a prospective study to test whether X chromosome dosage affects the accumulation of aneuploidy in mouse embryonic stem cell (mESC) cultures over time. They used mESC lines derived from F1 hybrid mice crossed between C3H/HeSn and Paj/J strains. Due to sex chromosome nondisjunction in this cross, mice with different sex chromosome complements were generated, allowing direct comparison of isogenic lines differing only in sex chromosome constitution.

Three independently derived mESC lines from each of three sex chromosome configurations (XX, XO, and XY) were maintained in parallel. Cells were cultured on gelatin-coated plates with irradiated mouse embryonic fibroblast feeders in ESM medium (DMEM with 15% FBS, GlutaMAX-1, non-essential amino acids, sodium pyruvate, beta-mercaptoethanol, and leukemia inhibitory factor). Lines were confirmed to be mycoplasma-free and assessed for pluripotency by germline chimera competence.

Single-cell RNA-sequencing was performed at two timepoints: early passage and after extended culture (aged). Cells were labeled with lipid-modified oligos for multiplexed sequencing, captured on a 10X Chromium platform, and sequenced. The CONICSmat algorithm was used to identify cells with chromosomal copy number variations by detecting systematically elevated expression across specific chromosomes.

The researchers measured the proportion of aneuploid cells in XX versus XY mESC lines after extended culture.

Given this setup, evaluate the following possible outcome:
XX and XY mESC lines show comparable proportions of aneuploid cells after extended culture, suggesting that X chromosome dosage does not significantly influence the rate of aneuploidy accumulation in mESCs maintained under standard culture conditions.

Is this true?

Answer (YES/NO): NO